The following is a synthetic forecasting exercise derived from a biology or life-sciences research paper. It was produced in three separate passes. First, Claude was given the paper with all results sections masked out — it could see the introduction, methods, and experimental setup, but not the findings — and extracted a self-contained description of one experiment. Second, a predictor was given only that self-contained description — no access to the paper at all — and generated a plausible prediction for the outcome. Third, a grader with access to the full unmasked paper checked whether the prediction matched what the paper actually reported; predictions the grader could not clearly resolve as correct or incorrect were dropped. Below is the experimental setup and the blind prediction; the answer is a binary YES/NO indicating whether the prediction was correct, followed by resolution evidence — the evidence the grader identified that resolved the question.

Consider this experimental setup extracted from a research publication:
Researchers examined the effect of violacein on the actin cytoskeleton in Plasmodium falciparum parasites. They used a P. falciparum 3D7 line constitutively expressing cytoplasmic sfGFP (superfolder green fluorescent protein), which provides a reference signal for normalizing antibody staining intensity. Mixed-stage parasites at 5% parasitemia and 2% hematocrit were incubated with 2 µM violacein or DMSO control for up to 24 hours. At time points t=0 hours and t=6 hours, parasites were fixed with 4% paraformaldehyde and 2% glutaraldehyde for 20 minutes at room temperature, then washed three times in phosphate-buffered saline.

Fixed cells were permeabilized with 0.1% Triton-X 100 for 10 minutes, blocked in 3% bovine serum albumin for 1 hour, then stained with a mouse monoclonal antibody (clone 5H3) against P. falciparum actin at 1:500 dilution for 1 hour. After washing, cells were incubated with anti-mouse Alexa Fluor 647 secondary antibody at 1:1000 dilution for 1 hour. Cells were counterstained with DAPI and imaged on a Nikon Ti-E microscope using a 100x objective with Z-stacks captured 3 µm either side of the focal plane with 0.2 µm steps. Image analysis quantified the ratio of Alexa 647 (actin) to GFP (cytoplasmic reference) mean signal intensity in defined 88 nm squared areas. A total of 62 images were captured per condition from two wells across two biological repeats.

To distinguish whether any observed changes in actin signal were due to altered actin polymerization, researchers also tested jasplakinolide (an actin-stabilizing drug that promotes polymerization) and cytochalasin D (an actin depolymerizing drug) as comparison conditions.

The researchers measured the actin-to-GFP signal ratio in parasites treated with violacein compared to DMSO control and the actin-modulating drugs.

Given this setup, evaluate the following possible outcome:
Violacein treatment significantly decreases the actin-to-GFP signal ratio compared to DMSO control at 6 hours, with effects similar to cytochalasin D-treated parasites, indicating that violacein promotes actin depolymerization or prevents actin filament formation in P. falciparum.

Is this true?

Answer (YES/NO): NO